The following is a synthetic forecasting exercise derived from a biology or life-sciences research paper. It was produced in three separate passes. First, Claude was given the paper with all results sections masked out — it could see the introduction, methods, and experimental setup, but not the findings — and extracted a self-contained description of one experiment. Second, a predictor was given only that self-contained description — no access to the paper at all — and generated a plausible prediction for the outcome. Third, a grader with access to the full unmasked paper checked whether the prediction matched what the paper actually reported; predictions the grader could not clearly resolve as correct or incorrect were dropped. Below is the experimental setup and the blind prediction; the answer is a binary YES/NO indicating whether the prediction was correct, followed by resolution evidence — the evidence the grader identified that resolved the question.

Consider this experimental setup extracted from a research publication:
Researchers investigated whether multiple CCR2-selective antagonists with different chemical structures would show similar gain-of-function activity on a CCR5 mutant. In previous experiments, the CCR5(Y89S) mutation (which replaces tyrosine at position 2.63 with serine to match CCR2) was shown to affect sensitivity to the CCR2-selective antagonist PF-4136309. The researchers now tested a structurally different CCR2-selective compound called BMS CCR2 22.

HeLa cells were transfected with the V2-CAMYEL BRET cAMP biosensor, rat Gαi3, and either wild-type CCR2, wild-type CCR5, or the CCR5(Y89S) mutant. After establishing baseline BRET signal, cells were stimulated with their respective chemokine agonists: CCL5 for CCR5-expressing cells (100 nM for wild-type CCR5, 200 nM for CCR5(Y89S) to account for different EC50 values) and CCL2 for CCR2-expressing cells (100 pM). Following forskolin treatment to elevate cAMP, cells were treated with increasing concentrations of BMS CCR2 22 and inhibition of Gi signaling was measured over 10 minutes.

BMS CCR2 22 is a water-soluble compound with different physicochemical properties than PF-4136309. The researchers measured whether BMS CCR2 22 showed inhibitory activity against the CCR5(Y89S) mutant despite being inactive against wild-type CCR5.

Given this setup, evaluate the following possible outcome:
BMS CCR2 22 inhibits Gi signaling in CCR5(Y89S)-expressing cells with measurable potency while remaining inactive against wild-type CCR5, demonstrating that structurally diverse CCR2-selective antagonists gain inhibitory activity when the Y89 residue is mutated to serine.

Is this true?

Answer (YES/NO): YES